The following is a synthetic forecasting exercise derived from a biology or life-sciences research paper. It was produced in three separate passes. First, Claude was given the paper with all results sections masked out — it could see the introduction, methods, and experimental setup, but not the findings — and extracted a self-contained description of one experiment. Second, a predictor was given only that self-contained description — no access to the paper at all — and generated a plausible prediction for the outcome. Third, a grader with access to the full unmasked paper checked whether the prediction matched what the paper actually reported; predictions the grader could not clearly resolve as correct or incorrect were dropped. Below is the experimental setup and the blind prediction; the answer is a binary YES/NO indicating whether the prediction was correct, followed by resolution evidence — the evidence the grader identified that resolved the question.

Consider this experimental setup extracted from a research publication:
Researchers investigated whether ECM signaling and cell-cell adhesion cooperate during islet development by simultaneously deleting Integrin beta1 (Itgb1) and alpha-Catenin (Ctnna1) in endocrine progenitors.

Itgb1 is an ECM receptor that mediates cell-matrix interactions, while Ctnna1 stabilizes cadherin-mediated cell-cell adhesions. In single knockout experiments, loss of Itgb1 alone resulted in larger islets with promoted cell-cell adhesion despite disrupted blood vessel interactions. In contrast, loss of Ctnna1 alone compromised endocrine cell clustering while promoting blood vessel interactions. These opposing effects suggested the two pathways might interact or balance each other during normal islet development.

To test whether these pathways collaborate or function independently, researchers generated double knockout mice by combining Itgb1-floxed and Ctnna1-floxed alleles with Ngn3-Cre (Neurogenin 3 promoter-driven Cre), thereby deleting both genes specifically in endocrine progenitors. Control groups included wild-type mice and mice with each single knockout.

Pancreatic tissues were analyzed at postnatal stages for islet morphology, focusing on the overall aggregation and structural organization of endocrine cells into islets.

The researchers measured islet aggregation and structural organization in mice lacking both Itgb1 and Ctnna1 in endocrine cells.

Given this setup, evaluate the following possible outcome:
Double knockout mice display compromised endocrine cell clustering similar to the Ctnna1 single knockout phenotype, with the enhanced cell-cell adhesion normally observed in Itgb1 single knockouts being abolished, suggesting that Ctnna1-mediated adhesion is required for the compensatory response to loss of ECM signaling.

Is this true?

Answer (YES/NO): NO